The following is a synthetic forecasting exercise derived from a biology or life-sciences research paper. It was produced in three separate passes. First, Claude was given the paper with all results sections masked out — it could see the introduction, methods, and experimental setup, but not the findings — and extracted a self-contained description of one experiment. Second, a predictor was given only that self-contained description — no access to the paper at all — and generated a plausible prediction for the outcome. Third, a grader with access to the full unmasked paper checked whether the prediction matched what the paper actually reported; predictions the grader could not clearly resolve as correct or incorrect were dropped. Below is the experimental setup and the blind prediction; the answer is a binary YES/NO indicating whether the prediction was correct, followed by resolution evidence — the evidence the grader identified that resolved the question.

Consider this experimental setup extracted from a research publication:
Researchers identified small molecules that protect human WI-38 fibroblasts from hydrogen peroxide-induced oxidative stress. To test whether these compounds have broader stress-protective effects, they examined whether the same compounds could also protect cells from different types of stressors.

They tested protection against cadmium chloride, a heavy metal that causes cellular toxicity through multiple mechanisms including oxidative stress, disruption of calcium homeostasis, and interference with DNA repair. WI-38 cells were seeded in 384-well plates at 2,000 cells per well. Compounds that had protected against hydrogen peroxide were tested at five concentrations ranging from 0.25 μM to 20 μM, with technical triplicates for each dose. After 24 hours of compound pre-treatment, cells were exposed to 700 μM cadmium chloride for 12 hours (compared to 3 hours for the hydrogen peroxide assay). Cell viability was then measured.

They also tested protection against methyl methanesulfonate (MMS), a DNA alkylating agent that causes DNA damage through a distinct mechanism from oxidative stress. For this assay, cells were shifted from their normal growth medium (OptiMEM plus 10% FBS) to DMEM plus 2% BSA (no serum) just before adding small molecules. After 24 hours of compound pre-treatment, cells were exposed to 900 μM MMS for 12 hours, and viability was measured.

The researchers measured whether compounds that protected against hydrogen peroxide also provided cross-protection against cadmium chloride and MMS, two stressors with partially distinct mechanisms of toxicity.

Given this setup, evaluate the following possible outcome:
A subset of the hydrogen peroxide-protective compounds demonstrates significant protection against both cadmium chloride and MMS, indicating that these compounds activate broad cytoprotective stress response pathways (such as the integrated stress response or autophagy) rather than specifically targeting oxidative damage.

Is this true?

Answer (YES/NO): NO